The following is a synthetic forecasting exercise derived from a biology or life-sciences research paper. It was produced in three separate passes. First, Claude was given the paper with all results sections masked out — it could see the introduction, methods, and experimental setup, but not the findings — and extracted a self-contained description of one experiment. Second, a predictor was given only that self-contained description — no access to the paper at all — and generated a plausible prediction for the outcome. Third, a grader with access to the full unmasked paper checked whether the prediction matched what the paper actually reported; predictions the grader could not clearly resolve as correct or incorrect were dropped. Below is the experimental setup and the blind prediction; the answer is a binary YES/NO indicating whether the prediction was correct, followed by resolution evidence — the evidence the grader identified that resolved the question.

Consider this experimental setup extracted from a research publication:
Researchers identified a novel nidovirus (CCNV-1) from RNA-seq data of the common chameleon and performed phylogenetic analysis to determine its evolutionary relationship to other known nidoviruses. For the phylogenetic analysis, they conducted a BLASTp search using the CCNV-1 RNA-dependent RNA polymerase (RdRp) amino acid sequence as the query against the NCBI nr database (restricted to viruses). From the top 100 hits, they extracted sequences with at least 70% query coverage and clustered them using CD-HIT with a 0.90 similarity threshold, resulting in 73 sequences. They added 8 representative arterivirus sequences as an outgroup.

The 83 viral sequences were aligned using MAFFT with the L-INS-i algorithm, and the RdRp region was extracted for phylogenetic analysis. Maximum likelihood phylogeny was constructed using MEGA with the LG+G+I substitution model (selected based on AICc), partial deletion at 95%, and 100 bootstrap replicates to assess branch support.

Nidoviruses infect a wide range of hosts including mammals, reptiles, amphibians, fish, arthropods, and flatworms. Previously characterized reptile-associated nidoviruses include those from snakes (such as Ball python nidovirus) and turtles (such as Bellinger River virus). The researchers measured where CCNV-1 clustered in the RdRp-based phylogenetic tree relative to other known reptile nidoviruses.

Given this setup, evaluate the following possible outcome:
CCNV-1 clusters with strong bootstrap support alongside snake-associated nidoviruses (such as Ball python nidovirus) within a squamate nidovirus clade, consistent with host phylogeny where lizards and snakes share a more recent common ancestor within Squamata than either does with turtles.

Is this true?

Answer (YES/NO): NO